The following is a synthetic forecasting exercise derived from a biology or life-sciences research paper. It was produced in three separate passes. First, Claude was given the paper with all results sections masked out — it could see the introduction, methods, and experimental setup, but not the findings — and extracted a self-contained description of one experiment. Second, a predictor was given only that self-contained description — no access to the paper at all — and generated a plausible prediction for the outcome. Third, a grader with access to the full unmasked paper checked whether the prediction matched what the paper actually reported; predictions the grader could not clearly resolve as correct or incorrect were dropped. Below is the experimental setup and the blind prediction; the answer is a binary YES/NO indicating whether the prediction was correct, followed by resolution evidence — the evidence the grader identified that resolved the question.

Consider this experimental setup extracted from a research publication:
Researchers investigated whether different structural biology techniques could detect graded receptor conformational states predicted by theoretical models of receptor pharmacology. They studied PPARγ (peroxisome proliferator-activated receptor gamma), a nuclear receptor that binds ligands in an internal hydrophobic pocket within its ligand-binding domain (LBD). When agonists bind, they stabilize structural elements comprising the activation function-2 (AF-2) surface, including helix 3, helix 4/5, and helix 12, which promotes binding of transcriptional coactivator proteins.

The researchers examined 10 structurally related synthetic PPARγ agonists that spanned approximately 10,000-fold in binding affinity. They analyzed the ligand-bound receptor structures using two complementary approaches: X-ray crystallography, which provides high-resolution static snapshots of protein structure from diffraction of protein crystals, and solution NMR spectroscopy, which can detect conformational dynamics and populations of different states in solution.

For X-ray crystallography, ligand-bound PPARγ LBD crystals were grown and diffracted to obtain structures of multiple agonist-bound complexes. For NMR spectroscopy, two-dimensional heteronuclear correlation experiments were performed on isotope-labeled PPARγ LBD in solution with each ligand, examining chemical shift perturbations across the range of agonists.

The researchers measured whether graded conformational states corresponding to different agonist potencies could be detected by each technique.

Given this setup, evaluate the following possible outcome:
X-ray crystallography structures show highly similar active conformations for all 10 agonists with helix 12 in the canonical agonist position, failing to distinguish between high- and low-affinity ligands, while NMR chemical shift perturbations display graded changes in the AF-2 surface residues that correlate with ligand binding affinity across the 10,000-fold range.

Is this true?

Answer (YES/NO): YES